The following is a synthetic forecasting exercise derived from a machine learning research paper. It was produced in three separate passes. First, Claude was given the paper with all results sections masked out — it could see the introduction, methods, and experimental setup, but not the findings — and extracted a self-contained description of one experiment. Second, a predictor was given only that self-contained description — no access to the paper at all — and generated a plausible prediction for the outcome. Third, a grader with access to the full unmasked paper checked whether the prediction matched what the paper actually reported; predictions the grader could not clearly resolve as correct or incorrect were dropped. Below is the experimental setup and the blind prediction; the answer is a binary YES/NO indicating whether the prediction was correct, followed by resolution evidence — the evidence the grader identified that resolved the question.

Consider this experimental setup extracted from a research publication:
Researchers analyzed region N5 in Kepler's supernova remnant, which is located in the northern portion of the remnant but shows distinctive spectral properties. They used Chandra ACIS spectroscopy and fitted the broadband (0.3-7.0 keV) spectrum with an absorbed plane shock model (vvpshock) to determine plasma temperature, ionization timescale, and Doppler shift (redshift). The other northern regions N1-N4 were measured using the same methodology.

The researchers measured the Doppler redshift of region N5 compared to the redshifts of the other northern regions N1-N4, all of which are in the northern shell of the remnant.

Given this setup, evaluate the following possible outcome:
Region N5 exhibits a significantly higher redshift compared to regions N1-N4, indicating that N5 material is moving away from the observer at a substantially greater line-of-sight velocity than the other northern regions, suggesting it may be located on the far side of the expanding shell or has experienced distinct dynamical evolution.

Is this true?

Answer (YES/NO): NO